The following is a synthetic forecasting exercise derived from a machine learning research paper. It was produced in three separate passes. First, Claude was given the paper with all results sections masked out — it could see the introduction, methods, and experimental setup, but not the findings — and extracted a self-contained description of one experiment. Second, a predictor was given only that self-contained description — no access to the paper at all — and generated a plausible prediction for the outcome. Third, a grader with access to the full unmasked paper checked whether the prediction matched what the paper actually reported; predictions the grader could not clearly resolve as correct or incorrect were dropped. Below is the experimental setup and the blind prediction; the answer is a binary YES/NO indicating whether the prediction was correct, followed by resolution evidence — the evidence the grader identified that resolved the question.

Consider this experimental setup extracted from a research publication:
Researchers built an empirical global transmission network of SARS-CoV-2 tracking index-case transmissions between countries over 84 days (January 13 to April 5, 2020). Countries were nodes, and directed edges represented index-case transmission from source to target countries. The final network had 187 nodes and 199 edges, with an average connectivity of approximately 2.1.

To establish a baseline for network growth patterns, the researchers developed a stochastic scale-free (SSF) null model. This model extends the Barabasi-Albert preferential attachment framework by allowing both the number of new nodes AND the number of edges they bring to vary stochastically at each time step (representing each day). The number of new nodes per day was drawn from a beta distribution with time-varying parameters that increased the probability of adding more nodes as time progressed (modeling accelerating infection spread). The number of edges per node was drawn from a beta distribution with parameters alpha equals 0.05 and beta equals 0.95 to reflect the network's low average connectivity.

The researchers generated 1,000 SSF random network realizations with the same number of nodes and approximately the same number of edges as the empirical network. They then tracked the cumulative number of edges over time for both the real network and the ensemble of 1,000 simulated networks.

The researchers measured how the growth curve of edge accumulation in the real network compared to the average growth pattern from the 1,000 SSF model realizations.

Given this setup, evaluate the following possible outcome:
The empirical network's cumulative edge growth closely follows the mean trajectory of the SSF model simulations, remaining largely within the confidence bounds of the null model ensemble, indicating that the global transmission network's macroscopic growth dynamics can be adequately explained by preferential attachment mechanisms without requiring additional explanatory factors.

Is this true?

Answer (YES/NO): NO